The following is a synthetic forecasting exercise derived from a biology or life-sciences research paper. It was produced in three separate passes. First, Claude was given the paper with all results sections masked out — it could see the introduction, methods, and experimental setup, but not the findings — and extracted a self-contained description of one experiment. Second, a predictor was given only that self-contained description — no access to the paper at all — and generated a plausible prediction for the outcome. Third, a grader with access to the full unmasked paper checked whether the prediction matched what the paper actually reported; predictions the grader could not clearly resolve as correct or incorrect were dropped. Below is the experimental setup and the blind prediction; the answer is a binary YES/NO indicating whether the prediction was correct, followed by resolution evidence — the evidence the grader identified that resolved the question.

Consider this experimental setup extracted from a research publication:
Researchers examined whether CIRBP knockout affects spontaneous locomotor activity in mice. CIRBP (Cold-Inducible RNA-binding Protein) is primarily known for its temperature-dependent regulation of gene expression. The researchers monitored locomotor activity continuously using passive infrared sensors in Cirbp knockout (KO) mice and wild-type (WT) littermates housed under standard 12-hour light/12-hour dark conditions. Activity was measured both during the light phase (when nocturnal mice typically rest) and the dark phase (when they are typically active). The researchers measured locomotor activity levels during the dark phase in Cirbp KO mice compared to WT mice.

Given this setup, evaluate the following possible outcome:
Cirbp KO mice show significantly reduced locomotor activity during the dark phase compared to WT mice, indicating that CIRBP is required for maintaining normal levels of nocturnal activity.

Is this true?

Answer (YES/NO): NO